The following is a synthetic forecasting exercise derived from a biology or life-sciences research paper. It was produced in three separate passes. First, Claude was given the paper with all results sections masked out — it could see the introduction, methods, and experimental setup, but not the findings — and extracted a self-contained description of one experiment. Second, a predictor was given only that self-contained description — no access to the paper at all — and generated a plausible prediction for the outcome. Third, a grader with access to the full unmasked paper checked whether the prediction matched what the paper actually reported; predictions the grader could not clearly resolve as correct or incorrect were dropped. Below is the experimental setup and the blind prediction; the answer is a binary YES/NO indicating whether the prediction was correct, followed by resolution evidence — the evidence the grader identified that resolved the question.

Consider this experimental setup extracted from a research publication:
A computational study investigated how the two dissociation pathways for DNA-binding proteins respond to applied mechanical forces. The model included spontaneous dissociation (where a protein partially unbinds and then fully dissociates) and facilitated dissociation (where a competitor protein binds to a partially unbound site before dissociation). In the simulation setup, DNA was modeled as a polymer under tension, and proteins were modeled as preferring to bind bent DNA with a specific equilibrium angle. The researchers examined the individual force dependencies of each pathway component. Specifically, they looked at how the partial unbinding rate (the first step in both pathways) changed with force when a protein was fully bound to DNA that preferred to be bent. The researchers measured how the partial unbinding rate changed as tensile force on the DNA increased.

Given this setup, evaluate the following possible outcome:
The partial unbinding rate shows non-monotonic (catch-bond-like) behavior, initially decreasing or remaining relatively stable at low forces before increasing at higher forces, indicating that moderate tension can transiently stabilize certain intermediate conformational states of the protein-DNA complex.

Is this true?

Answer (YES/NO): NO